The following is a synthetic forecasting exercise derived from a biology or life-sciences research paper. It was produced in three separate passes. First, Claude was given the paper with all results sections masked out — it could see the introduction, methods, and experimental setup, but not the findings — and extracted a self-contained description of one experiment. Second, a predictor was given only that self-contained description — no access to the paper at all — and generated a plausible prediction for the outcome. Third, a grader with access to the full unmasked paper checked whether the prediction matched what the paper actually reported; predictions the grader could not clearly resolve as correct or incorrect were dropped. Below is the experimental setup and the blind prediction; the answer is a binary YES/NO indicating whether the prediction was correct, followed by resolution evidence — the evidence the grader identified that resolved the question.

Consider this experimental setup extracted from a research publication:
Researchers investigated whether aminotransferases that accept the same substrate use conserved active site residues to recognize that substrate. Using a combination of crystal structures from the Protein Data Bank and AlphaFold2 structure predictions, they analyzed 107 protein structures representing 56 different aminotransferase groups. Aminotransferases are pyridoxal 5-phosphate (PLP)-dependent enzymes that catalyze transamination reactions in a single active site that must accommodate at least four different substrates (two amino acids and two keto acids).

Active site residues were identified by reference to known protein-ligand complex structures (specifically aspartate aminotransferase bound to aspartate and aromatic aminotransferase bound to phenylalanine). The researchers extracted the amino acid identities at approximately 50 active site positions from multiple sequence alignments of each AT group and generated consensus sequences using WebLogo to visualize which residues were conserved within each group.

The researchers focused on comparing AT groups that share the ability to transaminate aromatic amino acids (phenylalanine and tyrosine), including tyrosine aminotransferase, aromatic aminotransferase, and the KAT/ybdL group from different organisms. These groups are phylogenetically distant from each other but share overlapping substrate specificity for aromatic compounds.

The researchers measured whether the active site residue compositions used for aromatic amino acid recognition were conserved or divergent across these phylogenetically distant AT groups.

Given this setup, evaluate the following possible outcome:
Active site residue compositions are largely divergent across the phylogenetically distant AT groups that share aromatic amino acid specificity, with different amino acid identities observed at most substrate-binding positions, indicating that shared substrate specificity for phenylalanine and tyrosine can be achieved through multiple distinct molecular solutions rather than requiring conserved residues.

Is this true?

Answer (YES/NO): YES